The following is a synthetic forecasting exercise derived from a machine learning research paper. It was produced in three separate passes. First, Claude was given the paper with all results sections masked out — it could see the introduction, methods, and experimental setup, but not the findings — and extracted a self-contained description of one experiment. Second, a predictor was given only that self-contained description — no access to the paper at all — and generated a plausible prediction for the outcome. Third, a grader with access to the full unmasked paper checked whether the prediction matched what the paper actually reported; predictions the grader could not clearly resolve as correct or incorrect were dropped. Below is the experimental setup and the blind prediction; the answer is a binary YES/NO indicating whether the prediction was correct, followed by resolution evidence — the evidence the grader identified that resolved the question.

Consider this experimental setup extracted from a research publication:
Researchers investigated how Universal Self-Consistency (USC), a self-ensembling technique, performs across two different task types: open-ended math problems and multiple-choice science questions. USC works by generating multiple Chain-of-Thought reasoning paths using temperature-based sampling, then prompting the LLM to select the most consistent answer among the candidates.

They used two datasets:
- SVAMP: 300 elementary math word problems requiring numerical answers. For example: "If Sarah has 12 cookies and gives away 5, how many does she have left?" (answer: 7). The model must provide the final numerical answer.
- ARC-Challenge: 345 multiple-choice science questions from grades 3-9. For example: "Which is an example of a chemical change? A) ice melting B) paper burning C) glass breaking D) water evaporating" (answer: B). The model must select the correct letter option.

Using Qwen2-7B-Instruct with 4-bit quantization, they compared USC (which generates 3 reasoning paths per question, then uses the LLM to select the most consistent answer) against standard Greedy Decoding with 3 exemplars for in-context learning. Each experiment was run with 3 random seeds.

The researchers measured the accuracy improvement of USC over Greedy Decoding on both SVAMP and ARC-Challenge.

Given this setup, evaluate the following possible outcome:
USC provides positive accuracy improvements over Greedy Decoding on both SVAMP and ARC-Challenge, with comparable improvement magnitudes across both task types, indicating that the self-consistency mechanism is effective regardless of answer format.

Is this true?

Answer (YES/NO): NO